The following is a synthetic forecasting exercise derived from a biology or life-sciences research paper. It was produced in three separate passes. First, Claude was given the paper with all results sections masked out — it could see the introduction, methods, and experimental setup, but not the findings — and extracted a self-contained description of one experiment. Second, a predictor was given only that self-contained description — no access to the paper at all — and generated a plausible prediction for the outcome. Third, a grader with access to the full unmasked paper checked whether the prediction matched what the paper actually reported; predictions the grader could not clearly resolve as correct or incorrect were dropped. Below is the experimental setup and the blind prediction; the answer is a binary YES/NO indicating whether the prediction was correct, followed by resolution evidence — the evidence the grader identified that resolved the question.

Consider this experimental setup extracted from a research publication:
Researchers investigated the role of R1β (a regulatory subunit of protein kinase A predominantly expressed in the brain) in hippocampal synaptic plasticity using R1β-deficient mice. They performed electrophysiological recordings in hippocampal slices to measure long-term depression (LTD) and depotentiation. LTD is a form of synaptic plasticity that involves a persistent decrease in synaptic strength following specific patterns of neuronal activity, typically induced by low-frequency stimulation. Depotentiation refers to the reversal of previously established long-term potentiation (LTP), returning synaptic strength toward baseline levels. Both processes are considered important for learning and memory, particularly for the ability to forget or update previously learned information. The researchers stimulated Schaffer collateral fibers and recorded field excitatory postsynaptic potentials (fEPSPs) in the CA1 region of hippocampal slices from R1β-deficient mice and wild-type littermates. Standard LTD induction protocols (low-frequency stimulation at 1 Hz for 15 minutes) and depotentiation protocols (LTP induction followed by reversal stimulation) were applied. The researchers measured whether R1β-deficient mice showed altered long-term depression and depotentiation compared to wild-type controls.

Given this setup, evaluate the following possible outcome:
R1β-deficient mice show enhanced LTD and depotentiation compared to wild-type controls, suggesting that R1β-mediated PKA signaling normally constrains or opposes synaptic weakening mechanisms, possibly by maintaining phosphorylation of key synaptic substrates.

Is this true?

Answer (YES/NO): NO